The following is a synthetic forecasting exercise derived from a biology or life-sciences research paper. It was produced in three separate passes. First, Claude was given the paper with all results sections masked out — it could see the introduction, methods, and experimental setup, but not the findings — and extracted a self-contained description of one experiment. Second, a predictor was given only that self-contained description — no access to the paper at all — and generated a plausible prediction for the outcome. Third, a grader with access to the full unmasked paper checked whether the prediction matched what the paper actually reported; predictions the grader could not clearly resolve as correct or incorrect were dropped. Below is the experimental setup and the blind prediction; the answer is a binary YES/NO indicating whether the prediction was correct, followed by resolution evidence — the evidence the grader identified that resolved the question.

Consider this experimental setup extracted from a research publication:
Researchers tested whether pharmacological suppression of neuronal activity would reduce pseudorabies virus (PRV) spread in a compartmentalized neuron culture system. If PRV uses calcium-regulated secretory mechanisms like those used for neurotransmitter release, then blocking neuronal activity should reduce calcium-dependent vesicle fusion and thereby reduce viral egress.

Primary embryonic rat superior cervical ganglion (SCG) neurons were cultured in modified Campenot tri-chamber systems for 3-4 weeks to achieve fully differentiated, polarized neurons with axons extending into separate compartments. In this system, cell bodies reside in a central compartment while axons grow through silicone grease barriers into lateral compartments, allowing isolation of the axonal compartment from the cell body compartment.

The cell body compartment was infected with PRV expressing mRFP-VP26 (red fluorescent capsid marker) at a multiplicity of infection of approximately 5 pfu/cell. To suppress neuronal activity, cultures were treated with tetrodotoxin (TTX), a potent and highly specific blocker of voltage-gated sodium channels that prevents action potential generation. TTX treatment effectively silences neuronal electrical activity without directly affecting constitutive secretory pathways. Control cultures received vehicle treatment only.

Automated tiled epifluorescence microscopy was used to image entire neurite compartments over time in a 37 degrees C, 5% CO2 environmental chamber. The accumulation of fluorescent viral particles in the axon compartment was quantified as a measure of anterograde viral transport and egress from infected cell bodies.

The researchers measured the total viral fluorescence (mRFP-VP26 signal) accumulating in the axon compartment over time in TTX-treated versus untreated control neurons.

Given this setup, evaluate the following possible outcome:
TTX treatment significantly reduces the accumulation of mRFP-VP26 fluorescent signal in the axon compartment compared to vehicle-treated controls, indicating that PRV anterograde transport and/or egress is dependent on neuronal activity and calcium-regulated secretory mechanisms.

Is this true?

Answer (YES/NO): NO